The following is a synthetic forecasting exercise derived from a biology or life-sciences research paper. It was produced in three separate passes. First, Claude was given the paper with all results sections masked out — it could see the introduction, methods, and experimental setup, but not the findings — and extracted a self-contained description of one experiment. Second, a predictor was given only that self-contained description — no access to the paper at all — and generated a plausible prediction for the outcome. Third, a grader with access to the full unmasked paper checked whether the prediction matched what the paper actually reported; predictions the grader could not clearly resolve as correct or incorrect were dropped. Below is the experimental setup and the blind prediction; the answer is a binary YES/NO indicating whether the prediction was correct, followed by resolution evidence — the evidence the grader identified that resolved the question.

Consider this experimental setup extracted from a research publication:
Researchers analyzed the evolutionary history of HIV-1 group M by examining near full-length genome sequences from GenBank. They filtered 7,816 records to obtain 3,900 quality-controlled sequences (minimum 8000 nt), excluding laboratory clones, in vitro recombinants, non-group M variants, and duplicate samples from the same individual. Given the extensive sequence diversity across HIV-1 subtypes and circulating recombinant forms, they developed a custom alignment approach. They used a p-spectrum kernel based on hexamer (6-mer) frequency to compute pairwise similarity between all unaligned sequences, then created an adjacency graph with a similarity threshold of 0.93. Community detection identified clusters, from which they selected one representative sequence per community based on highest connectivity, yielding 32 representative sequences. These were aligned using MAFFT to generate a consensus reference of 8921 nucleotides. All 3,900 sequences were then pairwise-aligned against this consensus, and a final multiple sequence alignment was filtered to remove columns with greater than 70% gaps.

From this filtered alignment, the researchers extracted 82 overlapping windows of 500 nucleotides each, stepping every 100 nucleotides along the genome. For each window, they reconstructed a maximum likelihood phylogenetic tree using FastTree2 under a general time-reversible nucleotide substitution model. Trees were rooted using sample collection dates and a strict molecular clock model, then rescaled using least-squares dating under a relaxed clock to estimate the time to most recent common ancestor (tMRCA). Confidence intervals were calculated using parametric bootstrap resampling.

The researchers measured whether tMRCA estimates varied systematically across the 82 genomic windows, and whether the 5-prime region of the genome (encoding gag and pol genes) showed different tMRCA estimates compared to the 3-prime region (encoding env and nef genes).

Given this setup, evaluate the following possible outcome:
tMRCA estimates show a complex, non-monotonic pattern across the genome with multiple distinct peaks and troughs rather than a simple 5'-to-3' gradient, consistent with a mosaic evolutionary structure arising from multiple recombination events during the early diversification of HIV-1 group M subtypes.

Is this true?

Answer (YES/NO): NO